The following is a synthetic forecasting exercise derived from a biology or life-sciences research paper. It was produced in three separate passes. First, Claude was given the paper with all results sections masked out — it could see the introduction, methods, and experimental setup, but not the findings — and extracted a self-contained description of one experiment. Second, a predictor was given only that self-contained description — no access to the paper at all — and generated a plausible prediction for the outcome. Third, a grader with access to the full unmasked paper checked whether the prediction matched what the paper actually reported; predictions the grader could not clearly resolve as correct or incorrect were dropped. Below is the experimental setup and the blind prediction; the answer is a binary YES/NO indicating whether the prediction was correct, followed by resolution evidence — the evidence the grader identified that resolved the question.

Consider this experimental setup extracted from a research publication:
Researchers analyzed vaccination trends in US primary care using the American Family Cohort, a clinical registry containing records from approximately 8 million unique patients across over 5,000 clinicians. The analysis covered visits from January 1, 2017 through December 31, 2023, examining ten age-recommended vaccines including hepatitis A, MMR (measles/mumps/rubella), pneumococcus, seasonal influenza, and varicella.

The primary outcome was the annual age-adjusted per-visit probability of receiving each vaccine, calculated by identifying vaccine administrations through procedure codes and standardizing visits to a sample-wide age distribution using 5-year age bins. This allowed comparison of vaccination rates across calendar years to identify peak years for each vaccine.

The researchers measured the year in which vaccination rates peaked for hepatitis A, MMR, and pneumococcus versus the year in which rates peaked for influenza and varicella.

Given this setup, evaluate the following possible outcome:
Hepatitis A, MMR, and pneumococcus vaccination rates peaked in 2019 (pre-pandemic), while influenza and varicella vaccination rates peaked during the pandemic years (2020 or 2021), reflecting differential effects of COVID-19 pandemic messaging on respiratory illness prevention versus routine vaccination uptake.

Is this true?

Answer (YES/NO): YES